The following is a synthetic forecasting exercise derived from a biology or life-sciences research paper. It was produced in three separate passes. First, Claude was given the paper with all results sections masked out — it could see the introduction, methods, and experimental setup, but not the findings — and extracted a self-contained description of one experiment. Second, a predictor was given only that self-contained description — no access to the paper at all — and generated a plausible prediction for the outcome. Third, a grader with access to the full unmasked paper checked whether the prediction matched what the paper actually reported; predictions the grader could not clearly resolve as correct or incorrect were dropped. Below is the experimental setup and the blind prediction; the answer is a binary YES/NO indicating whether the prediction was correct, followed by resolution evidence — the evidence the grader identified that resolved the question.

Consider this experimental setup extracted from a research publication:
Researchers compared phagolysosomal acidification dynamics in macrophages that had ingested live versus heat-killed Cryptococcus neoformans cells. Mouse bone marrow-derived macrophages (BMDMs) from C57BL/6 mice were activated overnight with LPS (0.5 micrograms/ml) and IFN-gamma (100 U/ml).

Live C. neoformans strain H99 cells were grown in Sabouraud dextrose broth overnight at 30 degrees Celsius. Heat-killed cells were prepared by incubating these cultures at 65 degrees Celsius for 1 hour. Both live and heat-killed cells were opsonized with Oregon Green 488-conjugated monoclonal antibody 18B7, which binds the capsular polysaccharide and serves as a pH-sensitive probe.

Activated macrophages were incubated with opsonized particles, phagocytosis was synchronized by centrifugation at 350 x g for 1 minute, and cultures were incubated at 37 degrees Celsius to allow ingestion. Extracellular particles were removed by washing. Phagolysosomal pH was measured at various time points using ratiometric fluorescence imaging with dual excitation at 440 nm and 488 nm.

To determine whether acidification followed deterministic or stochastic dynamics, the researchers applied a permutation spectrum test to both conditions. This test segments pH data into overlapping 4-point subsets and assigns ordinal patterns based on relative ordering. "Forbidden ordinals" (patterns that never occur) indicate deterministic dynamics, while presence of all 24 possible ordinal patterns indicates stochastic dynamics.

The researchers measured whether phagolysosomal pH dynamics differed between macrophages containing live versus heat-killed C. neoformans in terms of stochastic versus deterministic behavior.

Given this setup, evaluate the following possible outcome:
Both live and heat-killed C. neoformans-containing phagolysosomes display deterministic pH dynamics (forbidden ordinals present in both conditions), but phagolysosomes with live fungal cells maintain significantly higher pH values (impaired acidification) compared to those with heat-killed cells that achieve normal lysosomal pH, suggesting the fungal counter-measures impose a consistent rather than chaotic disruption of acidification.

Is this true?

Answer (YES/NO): NO